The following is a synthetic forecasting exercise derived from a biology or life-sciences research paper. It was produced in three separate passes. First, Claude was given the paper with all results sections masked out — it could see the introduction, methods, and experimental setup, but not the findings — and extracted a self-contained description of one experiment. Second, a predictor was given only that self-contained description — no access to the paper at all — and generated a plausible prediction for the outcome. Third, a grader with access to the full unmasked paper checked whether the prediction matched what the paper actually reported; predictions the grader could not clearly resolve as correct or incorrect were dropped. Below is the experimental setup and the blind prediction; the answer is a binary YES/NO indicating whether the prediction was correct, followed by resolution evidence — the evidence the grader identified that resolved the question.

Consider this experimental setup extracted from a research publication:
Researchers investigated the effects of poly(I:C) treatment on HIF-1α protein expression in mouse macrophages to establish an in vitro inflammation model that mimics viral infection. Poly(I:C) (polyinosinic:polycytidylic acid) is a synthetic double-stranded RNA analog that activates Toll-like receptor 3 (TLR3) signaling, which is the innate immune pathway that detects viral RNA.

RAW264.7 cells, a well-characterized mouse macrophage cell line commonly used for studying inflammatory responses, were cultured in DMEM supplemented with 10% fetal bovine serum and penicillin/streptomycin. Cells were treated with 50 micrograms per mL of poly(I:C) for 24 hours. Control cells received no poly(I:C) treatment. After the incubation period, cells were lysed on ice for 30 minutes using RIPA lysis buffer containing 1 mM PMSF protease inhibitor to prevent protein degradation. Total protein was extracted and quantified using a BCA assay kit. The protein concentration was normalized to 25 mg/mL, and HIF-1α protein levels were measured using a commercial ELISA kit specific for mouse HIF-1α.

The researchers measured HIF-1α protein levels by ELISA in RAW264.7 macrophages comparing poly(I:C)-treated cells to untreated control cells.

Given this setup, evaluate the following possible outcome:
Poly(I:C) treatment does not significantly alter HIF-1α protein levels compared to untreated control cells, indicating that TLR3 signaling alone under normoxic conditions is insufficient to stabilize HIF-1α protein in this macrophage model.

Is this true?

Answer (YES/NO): NO